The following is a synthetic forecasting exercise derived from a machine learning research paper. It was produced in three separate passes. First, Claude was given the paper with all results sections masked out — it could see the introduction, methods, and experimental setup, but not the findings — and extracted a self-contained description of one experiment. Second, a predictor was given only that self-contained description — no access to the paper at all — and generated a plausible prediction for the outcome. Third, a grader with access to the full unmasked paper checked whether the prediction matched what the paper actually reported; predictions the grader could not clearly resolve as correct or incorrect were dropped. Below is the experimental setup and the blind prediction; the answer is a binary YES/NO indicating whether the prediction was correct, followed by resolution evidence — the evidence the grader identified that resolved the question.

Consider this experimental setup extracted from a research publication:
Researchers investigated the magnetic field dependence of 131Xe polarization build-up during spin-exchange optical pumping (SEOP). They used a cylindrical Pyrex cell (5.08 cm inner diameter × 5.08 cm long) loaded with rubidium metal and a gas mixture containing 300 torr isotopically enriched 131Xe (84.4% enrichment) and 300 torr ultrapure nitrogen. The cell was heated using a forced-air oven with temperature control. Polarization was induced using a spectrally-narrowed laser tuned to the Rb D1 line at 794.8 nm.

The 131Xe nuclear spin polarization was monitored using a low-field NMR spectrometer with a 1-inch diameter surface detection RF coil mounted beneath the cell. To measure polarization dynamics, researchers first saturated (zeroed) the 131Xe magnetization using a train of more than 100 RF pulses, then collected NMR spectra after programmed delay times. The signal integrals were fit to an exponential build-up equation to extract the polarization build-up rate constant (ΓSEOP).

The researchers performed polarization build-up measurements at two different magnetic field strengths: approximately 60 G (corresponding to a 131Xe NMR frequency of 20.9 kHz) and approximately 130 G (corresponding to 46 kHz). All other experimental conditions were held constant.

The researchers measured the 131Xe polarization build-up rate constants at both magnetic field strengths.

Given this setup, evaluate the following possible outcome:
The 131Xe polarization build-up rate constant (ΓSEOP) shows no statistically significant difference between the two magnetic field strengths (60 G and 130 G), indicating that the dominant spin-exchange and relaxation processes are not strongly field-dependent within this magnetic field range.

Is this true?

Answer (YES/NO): YES